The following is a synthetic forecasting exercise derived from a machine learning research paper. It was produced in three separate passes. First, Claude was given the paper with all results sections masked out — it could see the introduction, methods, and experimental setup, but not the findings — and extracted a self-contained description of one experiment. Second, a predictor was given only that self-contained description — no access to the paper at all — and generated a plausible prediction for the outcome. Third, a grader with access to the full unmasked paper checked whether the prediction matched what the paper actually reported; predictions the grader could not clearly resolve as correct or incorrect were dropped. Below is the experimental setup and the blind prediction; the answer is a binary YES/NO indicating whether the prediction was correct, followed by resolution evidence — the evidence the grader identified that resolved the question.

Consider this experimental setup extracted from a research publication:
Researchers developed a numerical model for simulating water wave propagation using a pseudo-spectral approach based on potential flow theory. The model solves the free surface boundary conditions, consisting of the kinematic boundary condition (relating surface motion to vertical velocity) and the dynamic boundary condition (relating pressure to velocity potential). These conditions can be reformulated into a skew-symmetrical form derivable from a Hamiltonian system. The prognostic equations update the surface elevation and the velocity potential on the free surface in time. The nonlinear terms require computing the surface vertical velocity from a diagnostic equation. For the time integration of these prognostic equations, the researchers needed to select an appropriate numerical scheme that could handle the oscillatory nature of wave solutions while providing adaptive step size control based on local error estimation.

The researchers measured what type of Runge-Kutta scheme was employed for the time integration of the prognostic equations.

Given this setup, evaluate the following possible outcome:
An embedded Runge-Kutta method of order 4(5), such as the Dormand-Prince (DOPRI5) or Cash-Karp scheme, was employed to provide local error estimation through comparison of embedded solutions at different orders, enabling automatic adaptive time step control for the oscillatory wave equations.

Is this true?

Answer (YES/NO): YES